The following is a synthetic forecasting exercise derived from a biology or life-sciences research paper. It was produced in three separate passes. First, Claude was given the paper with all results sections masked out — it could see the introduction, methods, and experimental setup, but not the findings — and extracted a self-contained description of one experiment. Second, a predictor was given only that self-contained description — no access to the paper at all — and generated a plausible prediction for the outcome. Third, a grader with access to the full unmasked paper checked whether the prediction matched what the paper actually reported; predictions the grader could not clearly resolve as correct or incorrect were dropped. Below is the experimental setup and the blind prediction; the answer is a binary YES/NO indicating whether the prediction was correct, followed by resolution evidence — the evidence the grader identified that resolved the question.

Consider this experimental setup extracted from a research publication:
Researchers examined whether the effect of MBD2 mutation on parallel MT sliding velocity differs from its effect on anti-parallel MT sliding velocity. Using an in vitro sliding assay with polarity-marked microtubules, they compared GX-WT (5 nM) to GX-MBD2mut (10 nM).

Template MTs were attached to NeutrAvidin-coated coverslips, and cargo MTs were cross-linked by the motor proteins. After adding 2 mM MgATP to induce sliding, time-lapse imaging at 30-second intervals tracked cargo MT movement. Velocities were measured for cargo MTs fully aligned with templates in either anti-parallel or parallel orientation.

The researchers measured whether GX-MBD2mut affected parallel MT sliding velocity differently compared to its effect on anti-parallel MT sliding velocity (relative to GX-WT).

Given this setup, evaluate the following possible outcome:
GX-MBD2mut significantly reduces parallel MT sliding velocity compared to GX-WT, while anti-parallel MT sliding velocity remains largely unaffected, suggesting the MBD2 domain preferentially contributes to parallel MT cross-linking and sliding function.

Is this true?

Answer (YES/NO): NO